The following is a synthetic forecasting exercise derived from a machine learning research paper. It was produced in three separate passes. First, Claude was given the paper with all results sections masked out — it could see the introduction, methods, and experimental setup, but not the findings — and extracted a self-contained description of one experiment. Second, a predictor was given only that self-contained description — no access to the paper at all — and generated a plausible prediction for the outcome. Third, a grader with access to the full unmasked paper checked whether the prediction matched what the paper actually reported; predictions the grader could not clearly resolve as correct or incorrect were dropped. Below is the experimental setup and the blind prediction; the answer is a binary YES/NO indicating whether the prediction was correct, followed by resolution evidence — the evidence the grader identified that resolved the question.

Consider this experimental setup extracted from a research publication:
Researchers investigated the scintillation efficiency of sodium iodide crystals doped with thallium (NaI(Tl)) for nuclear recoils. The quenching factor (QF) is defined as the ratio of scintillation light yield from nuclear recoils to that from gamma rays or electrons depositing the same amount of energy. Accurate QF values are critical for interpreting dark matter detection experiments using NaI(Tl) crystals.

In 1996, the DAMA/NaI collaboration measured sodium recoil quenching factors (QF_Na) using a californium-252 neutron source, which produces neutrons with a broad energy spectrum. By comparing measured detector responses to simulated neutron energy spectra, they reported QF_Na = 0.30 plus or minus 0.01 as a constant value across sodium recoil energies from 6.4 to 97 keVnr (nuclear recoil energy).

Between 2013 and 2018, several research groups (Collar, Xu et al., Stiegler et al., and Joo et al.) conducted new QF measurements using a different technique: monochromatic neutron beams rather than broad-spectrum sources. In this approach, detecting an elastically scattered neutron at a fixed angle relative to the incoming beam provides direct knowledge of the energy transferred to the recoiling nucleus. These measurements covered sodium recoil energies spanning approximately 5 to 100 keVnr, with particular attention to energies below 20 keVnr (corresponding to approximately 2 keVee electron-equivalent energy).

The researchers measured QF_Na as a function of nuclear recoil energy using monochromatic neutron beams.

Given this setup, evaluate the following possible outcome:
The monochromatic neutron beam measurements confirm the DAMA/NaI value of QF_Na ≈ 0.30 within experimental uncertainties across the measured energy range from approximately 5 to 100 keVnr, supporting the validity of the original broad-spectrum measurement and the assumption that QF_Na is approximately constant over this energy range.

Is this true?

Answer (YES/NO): NO